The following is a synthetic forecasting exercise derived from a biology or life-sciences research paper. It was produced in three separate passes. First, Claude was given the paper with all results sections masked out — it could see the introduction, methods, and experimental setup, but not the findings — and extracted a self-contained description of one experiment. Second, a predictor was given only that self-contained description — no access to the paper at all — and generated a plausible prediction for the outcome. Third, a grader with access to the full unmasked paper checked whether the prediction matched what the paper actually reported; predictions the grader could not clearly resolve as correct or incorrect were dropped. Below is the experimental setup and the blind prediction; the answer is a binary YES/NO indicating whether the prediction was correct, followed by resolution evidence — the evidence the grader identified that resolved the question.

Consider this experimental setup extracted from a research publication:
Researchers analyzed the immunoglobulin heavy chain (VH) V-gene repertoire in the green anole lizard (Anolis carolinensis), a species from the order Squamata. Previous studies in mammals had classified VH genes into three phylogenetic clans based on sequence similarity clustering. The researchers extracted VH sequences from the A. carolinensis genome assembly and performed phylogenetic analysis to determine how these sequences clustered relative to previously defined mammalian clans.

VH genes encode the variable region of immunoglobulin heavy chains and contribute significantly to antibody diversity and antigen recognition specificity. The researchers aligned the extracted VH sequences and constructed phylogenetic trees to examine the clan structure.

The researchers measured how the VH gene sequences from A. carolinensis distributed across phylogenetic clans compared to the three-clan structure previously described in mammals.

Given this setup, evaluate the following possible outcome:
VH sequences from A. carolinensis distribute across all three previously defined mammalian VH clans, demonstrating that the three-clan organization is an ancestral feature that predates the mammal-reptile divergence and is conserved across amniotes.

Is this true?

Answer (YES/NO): NO